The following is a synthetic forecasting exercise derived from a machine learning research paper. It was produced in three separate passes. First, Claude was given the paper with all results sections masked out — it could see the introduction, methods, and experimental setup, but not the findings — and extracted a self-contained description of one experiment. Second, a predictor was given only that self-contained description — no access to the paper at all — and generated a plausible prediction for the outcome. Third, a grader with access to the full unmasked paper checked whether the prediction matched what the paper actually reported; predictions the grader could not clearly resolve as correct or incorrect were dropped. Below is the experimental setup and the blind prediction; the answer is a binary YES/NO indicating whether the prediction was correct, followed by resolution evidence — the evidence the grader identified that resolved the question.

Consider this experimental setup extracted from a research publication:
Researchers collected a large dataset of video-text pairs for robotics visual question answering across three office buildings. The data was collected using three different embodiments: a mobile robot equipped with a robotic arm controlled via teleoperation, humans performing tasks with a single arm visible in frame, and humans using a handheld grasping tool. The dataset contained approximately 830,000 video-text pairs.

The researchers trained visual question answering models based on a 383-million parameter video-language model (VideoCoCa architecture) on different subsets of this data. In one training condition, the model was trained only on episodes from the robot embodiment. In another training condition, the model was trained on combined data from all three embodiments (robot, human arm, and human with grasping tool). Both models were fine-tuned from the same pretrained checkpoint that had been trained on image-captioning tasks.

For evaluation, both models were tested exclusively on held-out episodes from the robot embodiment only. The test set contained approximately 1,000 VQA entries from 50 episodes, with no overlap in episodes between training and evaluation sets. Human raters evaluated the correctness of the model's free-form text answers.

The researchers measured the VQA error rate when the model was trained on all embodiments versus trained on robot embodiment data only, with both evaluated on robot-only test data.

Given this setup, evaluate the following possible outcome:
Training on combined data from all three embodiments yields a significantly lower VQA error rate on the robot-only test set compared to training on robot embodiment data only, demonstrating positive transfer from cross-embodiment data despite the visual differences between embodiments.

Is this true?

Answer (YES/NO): YES